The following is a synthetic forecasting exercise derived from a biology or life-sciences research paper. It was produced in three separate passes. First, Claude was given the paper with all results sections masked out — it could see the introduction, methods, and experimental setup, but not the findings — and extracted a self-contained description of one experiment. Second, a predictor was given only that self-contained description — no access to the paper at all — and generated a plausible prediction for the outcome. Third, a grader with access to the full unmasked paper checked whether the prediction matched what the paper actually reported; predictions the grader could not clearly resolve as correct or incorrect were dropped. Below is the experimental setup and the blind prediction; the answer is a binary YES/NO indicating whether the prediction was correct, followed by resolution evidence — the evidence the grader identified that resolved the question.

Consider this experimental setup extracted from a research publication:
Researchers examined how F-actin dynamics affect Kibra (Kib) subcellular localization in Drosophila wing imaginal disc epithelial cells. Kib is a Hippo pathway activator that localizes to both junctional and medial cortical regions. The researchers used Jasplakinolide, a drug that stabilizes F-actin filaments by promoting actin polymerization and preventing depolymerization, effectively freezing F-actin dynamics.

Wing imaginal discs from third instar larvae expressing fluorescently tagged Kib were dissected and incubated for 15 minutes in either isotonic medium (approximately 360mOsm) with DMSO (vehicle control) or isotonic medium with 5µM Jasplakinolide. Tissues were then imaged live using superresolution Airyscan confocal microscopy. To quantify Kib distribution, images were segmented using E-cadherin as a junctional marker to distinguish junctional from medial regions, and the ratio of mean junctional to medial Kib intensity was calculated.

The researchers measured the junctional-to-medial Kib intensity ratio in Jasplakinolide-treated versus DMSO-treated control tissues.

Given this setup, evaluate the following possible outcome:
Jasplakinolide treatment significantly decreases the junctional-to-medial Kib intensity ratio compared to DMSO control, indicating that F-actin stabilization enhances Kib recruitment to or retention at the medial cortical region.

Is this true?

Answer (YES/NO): NO